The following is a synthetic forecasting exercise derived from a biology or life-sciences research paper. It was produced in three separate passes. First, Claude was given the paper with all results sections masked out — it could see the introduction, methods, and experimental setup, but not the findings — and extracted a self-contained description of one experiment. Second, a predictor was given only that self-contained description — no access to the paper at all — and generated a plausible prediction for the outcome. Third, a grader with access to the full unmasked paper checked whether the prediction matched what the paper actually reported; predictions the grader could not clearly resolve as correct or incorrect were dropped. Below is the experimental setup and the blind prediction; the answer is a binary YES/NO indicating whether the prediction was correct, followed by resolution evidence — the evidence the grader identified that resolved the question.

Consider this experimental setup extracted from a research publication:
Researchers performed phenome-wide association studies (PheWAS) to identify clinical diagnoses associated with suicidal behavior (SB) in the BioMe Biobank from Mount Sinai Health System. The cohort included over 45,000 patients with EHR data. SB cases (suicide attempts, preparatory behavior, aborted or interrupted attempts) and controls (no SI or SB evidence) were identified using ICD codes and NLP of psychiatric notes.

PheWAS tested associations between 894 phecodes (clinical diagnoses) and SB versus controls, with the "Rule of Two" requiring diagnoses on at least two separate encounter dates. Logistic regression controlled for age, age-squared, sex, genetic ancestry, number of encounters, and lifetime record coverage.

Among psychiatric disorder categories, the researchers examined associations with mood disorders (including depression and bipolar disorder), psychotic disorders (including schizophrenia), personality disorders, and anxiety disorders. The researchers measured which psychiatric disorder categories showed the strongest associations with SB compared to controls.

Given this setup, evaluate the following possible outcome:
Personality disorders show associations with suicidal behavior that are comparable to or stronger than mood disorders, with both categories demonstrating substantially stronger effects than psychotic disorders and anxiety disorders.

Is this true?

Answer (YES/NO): NO